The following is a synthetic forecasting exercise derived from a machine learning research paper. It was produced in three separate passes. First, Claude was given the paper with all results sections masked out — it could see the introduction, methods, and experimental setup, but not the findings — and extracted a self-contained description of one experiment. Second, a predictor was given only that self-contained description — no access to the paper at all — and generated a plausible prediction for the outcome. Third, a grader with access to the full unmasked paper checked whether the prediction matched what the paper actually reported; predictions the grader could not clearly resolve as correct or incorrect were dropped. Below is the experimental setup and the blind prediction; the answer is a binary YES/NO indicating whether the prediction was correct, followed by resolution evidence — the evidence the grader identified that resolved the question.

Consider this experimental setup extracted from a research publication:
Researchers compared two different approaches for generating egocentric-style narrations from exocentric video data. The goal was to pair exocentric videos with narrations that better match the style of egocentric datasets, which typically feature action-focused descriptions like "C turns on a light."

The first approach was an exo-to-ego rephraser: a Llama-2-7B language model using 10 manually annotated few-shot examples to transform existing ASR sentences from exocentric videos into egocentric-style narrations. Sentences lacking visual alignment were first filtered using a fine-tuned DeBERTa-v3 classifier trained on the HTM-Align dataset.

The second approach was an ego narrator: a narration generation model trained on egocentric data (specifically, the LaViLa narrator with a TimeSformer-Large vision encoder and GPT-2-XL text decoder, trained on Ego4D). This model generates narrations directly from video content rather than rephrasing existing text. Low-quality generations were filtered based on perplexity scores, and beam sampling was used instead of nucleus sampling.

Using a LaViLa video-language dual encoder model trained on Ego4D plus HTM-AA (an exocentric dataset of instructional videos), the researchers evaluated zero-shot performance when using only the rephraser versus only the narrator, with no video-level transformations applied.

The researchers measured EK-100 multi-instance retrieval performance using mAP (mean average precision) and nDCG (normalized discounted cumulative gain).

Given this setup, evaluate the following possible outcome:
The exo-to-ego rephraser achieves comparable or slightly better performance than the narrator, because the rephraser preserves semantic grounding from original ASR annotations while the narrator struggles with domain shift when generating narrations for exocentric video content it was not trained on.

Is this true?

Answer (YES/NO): YES